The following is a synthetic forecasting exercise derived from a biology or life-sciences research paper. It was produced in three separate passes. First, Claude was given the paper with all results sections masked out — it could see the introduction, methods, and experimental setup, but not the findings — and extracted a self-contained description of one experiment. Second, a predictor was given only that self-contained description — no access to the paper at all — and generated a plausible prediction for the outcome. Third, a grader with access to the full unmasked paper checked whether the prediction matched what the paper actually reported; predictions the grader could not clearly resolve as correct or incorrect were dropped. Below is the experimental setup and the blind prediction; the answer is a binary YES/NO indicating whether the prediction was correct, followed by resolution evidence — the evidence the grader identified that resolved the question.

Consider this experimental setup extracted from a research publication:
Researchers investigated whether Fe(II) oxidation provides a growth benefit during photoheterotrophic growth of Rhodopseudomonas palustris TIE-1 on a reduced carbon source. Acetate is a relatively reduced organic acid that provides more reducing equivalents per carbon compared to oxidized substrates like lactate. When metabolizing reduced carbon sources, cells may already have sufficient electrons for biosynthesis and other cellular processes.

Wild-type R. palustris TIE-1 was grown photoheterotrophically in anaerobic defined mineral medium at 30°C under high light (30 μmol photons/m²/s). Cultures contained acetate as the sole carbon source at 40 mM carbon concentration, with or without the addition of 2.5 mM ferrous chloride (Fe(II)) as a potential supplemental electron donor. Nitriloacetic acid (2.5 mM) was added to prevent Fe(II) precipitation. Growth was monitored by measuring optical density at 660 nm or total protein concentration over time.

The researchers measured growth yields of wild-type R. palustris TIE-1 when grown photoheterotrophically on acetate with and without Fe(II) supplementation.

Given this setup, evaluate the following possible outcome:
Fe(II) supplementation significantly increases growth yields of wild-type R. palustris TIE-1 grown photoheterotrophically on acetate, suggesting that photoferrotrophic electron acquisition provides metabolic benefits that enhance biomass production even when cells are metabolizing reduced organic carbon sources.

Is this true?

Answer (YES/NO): NO